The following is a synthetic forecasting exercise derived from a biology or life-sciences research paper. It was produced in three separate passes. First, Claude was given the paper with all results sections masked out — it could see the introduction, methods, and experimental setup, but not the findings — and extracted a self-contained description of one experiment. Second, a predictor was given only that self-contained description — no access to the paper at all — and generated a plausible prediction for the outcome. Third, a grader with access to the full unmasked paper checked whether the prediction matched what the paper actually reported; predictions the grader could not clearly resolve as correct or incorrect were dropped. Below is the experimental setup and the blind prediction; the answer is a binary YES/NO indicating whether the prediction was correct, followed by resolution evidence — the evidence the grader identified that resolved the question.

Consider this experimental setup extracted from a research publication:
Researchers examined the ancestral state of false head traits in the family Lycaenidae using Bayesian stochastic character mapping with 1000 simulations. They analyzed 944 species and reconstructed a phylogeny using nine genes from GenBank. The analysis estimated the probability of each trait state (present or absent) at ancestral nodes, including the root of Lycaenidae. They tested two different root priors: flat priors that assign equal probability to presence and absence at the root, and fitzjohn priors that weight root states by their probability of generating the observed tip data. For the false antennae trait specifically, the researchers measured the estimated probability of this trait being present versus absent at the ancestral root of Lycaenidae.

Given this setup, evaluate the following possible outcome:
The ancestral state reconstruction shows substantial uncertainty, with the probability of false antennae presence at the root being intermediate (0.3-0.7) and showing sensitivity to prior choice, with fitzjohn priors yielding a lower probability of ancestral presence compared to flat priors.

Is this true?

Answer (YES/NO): NO